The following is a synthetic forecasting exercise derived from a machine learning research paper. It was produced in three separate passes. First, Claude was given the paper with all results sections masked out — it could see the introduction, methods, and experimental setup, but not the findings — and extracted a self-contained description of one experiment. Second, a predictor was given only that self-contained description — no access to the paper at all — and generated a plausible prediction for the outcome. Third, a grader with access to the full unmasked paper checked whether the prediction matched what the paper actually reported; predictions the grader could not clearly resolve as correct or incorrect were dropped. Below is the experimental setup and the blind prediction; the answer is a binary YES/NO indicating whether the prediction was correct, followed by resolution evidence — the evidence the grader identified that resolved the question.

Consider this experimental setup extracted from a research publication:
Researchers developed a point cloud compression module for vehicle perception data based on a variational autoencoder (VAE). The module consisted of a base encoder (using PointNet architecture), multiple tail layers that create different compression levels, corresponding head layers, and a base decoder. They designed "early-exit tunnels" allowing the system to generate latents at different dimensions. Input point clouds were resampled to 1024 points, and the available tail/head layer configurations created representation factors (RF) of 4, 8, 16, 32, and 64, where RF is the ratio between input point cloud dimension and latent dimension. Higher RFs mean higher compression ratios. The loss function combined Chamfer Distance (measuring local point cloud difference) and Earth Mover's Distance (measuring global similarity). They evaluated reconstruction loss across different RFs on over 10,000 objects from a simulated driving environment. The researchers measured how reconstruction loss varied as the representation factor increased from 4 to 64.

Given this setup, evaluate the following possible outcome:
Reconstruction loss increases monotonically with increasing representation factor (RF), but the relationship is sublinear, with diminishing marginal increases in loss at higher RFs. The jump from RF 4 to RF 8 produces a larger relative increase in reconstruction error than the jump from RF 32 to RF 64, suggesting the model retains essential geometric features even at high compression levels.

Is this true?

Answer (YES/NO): YES